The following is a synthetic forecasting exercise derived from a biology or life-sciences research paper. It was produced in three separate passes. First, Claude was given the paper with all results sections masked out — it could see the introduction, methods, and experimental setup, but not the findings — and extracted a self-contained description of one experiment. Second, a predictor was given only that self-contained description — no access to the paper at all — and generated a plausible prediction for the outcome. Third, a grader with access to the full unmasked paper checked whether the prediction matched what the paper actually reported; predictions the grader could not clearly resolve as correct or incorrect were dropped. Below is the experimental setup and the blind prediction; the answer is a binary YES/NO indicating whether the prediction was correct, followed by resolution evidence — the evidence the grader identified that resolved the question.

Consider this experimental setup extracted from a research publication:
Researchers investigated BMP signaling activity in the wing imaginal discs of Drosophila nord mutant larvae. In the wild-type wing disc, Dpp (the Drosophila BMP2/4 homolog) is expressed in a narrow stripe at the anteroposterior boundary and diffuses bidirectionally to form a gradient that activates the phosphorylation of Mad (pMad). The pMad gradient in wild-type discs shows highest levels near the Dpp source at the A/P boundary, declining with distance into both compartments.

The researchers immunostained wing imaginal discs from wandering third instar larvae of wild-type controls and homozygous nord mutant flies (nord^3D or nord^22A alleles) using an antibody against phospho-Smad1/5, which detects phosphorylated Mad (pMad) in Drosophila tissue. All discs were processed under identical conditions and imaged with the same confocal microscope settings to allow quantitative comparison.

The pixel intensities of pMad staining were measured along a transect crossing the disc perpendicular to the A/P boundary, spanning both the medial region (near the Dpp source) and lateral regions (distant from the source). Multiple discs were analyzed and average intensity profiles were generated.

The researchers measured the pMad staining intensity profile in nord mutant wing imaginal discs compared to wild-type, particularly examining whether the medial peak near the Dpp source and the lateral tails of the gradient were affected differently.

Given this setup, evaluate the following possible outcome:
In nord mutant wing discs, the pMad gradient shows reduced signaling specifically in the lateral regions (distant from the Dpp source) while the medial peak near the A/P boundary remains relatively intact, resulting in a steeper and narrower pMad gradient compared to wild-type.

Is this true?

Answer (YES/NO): NO